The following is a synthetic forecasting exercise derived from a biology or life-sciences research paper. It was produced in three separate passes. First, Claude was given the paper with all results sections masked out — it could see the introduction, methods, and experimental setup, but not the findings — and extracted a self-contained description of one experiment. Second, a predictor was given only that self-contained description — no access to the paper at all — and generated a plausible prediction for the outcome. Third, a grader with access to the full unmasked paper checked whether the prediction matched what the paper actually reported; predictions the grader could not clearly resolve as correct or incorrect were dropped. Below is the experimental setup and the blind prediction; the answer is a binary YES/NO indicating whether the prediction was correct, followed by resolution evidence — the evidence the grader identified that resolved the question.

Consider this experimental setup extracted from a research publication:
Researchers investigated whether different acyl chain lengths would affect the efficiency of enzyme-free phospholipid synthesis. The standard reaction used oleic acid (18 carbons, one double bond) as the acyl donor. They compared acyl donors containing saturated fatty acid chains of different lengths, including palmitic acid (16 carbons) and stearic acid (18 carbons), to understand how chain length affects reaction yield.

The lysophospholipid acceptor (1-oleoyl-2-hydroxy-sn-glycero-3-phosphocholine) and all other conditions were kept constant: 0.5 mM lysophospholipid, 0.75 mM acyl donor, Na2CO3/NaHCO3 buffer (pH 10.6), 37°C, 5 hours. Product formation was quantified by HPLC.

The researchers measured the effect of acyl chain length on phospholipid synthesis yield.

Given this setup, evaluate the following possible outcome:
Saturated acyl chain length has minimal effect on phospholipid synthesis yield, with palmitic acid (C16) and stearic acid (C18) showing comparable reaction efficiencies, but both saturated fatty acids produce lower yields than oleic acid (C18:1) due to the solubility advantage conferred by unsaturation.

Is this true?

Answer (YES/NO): NO